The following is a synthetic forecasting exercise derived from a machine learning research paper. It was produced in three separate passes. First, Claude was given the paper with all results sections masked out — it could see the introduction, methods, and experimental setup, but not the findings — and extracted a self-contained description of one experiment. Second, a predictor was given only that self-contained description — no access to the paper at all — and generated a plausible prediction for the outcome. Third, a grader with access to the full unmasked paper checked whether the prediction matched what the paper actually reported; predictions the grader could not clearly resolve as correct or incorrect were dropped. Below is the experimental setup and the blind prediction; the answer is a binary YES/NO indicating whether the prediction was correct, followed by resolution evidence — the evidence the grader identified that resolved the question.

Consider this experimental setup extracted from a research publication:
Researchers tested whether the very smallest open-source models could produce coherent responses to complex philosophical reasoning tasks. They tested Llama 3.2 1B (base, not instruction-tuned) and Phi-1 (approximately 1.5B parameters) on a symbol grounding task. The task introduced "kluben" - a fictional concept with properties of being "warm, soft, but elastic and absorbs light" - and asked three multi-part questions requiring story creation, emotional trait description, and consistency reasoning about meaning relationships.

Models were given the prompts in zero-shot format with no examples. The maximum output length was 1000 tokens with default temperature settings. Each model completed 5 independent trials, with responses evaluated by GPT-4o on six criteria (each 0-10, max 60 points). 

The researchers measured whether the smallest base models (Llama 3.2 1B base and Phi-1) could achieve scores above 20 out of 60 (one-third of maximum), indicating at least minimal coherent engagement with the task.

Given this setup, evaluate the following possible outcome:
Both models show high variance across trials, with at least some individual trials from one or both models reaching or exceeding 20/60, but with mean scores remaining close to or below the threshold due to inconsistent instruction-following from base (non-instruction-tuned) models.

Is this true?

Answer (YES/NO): NO